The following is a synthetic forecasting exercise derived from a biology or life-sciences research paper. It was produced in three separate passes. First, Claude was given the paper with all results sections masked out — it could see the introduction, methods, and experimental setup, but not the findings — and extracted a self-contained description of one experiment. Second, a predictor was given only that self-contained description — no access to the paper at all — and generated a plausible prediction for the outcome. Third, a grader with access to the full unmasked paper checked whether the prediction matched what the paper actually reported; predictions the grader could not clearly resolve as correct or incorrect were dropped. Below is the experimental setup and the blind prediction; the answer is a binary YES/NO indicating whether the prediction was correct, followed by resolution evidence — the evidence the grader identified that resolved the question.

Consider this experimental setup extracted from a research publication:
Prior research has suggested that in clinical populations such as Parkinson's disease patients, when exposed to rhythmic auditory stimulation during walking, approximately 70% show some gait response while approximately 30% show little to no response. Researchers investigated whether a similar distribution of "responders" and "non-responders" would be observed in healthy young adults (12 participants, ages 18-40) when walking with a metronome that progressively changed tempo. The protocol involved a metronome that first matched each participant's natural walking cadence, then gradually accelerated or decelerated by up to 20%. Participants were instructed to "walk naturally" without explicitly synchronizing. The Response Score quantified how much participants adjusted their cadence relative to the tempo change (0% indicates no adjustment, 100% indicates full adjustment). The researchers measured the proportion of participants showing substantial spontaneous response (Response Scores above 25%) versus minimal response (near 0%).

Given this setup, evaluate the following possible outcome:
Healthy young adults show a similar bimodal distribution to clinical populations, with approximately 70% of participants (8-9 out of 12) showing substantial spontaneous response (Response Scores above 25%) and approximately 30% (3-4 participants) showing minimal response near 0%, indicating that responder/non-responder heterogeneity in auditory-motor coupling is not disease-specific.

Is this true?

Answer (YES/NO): NO